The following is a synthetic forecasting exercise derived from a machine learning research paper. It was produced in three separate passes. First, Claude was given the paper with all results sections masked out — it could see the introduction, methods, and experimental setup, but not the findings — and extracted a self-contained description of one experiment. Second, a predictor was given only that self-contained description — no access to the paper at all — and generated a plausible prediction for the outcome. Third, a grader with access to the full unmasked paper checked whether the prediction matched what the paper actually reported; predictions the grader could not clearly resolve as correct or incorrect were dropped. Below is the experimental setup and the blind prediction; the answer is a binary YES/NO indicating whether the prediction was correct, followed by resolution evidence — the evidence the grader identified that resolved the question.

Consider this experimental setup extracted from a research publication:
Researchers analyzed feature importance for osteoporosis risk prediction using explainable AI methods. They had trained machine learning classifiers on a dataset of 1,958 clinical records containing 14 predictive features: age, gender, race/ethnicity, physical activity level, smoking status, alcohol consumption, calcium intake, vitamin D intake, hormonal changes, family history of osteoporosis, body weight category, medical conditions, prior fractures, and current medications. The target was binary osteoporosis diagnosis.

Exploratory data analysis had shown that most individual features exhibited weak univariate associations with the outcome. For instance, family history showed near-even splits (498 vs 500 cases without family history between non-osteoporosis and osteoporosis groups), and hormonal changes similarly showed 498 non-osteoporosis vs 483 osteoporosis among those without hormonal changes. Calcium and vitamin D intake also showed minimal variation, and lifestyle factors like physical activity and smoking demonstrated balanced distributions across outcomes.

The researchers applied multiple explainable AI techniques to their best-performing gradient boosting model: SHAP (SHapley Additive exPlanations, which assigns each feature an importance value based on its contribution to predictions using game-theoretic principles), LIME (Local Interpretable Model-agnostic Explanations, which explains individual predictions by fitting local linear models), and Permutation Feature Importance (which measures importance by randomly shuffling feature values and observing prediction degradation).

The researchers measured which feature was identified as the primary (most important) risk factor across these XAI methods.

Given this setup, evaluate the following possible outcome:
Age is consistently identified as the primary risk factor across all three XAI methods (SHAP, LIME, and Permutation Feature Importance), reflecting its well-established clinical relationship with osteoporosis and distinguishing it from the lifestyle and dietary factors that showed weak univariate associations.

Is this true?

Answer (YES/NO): YES